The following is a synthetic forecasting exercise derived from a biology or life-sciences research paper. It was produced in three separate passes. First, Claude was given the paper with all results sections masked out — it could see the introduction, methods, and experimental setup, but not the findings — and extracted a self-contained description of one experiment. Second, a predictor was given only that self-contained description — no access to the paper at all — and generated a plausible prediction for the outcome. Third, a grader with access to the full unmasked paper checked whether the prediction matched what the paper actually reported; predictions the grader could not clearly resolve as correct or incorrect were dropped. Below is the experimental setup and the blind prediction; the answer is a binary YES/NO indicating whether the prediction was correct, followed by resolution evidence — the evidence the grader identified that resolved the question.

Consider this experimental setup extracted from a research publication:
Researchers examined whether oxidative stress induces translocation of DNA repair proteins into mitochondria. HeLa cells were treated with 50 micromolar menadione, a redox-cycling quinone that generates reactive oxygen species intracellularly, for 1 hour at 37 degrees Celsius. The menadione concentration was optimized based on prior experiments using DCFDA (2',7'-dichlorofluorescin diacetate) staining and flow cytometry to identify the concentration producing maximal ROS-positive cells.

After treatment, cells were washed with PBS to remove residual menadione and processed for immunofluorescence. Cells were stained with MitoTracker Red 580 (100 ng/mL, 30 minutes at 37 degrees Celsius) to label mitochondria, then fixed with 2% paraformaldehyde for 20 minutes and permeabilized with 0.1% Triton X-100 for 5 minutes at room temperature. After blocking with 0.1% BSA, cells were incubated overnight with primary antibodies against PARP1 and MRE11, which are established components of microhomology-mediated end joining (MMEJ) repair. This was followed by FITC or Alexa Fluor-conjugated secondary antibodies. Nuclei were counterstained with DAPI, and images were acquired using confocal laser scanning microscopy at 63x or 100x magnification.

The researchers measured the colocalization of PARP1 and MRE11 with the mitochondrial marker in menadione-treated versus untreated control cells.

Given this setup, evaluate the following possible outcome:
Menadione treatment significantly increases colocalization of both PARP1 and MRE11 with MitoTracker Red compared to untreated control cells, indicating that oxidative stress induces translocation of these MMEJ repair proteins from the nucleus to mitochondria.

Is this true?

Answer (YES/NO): NO